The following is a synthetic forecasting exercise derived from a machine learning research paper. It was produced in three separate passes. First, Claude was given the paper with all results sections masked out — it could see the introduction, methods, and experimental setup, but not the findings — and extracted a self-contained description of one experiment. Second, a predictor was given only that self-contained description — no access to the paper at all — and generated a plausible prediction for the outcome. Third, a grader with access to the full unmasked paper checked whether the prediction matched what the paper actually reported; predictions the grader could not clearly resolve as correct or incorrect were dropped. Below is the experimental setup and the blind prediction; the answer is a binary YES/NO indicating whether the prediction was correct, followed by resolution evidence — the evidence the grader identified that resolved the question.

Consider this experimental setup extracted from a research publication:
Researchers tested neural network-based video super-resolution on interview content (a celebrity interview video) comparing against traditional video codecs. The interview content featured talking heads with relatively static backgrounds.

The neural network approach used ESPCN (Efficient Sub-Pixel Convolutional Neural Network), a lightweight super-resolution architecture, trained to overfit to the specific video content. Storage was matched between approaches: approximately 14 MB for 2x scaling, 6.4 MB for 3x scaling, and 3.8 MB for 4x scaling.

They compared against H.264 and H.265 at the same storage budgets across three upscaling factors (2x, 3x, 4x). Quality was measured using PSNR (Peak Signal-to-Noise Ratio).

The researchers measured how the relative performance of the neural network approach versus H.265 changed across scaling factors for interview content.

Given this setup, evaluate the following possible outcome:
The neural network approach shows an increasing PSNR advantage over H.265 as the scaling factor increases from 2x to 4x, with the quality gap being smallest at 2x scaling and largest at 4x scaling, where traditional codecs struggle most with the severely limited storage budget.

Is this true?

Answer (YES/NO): NO